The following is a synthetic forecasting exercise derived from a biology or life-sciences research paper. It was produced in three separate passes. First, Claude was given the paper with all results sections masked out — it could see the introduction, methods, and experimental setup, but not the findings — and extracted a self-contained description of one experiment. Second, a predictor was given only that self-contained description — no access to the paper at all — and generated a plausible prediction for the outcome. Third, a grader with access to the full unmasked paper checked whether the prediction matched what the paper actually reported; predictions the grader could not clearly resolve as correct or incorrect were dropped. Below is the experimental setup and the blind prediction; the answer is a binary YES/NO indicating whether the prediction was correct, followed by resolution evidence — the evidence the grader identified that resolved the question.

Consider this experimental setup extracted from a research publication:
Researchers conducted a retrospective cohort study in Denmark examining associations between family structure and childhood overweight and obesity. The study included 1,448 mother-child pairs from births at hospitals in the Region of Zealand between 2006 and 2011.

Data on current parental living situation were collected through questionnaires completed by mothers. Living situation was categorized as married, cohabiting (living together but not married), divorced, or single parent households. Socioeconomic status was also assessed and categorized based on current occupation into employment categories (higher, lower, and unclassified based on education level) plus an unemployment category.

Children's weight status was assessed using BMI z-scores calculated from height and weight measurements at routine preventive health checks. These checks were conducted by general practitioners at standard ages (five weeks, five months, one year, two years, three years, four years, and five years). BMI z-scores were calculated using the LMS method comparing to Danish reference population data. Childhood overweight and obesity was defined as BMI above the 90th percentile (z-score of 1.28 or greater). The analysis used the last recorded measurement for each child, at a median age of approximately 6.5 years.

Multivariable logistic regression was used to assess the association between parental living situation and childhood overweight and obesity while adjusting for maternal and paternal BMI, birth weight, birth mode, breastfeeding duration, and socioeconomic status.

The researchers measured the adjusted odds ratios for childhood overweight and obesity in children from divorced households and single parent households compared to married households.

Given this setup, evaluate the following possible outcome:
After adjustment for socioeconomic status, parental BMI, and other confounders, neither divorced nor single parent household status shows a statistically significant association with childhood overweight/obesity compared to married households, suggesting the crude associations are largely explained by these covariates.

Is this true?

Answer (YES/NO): NO